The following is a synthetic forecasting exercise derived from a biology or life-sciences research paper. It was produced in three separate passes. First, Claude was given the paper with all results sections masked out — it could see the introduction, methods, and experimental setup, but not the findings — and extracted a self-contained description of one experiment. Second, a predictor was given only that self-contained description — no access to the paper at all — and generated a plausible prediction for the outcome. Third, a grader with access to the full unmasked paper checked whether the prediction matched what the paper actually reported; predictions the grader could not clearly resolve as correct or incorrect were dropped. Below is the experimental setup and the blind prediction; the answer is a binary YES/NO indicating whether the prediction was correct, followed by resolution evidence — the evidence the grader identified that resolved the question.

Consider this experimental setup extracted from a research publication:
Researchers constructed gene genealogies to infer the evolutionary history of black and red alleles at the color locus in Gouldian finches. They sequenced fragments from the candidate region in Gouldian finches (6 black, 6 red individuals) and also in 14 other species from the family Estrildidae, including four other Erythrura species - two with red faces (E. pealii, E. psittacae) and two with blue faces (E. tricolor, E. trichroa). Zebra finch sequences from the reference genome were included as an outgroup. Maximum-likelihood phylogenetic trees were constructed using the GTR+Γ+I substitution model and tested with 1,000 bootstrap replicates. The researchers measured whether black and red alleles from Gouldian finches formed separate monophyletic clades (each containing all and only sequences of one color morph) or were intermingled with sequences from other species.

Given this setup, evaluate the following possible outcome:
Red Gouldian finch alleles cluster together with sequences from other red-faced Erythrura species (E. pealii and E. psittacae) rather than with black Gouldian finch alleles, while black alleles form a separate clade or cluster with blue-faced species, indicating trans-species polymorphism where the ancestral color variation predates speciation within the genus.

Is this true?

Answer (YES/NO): NO